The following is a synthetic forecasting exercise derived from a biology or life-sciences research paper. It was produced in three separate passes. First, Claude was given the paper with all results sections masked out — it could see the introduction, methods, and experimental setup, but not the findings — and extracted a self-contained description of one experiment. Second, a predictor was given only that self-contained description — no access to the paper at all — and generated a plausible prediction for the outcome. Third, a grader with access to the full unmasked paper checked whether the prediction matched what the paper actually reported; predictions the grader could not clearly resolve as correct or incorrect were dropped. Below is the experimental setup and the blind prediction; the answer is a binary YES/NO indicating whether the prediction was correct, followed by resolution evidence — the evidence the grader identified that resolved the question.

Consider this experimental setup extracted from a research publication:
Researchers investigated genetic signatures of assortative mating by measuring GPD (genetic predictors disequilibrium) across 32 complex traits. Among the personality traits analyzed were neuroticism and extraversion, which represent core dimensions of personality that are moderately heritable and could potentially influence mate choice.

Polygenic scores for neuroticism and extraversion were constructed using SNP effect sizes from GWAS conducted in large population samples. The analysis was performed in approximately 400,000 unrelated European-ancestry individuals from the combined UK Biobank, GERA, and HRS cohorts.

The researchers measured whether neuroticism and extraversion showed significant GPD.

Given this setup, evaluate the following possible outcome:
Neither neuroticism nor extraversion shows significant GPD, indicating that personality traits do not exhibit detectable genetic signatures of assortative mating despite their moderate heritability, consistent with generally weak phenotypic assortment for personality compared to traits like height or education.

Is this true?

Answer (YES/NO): YES